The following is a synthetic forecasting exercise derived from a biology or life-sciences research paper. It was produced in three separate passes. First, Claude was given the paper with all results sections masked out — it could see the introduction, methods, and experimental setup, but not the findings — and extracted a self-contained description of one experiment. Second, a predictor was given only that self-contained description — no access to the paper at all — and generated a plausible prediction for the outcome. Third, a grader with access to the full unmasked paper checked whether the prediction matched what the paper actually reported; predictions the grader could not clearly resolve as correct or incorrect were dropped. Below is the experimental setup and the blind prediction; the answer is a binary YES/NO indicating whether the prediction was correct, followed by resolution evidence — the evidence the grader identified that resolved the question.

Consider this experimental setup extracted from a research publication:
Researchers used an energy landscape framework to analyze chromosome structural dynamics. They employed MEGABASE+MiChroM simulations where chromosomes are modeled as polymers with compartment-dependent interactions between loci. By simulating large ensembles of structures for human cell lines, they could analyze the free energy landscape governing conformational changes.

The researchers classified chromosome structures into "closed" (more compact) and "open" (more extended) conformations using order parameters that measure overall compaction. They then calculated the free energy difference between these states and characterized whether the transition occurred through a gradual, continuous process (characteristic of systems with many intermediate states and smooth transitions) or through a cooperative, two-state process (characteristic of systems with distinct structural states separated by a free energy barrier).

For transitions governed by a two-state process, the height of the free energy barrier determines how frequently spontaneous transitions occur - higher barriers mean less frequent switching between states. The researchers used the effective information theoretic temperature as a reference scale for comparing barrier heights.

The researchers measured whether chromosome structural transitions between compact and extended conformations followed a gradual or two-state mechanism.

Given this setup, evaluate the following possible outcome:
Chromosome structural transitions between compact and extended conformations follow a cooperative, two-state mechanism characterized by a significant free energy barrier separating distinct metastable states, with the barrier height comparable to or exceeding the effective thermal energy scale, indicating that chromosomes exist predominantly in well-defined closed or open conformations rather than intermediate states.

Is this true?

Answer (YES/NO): YES